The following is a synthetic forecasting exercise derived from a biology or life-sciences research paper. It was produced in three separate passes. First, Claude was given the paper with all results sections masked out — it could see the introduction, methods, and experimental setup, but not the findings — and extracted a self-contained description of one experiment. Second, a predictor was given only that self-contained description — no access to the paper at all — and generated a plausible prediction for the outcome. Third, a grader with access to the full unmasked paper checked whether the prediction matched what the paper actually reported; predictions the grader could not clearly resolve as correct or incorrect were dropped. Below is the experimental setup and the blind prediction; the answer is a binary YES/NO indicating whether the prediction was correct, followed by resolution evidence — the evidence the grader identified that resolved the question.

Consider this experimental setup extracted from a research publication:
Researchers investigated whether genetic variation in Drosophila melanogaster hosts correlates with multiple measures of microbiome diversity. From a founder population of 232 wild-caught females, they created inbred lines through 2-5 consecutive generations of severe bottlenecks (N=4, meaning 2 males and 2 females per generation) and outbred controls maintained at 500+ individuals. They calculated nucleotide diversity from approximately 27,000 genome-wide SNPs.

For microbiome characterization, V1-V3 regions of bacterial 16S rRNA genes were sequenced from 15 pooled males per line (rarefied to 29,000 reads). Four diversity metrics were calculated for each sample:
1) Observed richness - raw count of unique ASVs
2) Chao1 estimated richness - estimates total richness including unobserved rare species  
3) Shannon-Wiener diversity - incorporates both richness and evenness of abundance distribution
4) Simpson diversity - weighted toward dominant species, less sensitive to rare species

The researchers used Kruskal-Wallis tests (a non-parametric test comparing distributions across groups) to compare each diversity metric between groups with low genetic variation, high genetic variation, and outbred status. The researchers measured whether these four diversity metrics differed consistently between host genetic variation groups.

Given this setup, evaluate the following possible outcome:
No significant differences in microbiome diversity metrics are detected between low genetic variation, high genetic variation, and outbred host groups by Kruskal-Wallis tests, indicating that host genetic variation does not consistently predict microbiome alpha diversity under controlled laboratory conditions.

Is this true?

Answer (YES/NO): NO